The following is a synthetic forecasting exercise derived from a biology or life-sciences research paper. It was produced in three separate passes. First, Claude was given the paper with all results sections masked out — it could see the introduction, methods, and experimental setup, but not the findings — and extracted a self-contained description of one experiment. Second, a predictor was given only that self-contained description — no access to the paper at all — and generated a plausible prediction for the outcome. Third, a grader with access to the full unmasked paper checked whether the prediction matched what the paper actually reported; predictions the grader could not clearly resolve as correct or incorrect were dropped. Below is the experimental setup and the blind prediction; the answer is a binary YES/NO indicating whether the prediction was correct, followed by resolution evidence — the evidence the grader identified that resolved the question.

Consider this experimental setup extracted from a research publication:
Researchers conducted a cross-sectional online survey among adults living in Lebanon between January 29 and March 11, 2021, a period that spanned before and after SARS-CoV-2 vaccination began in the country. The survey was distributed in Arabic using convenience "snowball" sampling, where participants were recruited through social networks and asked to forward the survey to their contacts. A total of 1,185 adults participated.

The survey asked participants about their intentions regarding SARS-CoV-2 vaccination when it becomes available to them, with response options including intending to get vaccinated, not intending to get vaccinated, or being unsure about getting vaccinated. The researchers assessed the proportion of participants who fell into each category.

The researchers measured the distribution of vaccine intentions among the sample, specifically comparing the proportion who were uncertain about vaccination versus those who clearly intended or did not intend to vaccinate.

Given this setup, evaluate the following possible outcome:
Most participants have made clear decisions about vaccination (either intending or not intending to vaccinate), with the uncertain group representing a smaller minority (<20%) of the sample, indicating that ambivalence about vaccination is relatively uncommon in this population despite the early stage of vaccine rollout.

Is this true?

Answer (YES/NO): NO